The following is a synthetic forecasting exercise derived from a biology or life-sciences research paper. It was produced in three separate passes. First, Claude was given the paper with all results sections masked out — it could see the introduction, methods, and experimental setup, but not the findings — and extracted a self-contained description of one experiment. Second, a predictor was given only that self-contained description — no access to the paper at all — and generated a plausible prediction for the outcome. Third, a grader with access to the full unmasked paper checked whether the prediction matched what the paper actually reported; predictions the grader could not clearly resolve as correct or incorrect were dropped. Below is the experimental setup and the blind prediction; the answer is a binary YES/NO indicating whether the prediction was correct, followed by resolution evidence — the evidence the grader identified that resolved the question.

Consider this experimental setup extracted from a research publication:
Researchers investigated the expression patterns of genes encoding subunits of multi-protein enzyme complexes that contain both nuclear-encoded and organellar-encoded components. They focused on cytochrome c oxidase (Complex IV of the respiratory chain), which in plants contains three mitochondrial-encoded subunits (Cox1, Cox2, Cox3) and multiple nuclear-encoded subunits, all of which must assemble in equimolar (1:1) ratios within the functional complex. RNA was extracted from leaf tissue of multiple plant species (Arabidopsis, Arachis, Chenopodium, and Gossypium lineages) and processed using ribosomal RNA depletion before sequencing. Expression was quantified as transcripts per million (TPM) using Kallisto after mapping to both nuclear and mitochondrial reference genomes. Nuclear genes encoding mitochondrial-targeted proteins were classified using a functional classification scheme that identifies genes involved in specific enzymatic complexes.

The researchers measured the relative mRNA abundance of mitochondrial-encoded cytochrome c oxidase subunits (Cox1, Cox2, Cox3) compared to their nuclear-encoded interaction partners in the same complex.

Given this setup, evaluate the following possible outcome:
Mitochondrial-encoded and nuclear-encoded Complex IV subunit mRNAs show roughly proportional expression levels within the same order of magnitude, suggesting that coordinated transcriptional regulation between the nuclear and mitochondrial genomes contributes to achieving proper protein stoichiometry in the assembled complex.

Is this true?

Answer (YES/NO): NO